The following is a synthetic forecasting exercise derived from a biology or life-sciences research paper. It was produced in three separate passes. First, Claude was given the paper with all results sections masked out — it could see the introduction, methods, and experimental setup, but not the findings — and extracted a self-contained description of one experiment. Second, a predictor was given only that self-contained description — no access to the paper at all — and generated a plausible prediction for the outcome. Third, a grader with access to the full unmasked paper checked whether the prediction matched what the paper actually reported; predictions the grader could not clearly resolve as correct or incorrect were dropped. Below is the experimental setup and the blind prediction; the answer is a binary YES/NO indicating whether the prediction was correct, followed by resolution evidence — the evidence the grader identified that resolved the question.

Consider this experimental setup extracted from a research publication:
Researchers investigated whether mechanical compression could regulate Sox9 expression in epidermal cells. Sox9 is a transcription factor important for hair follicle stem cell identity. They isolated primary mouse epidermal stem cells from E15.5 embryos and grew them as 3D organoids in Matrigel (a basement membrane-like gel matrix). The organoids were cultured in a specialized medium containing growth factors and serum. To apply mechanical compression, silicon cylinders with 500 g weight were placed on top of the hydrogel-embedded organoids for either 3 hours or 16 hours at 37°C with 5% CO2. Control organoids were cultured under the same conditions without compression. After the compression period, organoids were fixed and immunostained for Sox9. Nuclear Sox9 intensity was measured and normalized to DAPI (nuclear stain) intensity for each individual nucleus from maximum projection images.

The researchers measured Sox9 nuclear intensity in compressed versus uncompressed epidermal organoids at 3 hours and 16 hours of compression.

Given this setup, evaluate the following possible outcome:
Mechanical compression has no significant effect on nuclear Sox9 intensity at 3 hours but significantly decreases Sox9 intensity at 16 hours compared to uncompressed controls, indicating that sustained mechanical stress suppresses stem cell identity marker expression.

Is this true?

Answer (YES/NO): NO